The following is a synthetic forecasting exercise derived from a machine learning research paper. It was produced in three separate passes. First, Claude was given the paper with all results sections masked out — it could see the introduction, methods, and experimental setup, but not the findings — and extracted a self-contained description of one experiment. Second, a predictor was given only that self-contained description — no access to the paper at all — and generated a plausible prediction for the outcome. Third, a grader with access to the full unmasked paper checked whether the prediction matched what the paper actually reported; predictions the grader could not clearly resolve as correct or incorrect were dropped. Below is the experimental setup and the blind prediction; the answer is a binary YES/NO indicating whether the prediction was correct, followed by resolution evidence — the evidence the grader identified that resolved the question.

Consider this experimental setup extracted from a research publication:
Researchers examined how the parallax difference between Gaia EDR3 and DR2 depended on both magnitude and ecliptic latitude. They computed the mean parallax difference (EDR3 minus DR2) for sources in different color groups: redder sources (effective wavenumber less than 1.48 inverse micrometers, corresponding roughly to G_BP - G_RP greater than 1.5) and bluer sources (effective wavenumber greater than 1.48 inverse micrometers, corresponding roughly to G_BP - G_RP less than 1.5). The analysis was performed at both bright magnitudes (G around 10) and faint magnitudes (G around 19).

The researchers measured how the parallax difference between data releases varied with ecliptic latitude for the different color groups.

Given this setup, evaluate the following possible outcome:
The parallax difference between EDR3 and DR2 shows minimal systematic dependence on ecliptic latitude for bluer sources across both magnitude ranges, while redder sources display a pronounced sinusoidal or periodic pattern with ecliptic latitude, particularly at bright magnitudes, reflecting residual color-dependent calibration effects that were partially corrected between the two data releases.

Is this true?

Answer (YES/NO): NO